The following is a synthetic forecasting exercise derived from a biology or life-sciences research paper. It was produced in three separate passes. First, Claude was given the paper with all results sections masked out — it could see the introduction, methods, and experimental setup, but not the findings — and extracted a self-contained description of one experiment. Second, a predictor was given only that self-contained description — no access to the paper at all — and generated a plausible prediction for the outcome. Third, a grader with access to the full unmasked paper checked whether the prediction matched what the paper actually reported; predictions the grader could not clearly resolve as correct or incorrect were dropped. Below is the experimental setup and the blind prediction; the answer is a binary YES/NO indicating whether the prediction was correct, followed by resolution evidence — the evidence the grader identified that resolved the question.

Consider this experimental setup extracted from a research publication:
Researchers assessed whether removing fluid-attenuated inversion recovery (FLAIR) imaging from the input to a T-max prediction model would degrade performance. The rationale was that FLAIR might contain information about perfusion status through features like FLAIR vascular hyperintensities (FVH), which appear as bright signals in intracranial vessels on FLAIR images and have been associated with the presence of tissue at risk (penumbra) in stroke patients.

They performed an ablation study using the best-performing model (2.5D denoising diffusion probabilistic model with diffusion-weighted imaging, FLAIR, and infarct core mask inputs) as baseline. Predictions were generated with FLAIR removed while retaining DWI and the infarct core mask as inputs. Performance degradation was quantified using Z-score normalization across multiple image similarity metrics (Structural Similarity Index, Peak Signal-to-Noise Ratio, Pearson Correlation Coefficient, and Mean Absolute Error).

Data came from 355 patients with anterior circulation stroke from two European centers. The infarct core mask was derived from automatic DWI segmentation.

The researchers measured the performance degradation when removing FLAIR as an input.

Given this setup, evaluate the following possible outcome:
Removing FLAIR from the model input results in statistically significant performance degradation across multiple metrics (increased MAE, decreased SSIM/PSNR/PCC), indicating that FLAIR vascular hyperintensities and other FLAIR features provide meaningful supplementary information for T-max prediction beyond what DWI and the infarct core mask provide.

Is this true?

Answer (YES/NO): NO